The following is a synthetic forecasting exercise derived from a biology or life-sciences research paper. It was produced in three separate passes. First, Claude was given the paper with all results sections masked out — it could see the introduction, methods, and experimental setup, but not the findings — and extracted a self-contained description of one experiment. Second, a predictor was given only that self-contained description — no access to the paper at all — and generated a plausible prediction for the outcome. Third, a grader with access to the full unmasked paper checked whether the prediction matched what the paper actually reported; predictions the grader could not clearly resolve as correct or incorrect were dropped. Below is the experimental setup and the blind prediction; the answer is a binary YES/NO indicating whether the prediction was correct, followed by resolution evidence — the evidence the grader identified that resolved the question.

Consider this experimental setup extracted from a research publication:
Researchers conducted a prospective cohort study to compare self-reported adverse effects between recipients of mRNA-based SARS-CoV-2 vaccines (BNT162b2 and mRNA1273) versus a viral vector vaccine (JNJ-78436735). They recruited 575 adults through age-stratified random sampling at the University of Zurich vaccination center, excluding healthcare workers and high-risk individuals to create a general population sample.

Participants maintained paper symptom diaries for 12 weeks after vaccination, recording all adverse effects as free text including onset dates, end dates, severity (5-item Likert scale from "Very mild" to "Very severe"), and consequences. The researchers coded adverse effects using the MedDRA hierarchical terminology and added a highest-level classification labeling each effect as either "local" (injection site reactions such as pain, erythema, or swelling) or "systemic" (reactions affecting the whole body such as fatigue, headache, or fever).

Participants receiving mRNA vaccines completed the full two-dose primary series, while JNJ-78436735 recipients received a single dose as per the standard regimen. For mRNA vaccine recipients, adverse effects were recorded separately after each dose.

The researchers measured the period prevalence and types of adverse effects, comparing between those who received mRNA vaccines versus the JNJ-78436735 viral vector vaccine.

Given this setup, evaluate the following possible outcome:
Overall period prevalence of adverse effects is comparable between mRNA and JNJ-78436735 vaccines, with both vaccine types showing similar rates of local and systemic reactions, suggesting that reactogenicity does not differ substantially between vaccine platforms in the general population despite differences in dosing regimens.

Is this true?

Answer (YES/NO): NO